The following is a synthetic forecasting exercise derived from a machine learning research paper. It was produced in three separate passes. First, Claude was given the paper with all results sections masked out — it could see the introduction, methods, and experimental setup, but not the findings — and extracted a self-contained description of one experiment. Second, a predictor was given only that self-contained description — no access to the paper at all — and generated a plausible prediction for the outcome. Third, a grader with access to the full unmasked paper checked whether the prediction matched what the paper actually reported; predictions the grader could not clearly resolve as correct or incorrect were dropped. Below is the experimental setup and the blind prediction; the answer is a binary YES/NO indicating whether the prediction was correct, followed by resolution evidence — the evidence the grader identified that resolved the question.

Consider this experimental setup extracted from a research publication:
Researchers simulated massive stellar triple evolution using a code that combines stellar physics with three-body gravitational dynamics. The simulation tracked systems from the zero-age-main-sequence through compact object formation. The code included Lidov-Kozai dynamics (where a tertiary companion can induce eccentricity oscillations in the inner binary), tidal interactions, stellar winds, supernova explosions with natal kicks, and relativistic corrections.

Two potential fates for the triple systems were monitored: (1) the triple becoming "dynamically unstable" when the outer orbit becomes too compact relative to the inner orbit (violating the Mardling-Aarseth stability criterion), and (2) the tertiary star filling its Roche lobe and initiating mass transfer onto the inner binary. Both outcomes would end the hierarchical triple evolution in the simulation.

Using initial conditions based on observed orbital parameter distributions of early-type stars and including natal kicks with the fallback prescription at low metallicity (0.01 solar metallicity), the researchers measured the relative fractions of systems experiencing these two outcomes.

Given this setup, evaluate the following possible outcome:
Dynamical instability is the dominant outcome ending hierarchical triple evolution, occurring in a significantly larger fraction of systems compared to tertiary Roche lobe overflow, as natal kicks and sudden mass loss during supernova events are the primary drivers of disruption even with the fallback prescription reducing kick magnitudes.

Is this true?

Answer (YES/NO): NO